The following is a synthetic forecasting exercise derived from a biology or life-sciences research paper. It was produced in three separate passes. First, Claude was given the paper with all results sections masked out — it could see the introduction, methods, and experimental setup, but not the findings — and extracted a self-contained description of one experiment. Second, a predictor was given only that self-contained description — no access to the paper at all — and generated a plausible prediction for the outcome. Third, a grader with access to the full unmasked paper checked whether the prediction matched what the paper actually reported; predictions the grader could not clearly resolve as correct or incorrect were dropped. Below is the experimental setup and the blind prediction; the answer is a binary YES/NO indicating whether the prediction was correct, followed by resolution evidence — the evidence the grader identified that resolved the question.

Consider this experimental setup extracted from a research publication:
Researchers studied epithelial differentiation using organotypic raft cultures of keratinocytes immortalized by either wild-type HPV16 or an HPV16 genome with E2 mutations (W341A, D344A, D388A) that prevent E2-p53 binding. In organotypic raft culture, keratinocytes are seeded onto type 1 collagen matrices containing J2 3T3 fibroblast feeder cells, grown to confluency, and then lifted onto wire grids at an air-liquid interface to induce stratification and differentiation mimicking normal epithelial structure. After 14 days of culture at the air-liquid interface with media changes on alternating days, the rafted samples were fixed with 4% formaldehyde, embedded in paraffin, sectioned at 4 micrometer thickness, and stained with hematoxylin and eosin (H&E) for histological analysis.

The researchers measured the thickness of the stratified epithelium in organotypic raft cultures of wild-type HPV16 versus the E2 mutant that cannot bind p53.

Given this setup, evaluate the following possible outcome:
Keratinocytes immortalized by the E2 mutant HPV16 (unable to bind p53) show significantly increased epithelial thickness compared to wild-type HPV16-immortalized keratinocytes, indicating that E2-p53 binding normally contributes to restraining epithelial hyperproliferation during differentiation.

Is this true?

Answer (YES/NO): NO